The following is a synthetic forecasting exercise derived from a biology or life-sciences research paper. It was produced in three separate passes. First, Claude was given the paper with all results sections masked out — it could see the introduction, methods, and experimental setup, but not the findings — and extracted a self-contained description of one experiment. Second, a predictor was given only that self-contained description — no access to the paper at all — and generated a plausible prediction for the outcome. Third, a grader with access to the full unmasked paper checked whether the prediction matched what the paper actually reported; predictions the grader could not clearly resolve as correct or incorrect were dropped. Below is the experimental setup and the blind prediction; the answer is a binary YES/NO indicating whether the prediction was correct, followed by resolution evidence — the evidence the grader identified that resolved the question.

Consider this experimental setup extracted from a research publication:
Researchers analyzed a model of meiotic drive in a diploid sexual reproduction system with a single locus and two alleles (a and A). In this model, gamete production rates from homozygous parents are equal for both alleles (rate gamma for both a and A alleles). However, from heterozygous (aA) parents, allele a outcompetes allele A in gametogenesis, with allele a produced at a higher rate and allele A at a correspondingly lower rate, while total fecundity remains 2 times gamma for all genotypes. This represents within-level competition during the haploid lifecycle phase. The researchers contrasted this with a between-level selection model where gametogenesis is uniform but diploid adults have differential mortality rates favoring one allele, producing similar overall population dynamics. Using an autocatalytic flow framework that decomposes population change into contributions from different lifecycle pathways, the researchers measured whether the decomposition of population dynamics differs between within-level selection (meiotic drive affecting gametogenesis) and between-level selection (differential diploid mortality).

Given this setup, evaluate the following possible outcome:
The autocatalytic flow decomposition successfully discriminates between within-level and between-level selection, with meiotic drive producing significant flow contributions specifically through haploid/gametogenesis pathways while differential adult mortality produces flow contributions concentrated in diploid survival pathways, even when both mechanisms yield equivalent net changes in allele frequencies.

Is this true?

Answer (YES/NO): YES